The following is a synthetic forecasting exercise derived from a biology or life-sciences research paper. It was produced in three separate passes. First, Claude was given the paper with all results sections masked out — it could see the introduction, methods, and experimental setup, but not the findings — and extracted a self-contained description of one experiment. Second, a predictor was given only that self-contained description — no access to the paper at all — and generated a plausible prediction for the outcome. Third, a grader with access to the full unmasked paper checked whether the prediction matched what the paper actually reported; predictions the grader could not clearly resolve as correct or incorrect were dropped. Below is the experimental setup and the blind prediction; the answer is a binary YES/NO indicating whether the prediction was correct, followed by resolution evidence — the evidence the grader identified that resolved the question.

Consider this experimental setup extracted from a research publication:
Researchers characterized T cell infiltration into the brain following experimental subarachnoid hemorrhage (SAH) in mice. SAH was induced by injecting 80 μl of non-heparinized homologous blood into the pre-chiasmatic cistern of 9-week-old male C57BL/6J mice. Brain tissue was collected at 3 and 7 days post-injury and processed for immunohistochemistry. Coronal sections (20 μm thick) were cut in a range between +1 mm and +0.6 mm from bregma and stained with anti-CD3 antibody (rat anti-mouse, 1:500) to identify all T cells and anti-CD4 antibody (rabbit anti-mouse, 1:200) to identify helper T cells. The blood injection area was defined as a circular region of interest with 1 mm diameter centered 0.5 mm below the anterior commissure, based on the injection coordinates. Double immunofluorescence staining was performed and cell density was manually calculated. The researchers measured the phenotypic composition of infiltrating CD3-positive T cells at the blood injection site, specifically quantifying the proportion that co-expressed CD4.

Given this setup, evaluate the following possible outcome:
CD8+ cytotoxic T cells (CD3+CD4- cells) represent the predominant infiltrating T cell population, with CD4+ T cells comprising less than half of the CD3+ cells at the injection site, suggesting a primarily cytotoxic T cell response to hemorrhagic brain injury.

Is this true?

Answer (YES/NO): NO